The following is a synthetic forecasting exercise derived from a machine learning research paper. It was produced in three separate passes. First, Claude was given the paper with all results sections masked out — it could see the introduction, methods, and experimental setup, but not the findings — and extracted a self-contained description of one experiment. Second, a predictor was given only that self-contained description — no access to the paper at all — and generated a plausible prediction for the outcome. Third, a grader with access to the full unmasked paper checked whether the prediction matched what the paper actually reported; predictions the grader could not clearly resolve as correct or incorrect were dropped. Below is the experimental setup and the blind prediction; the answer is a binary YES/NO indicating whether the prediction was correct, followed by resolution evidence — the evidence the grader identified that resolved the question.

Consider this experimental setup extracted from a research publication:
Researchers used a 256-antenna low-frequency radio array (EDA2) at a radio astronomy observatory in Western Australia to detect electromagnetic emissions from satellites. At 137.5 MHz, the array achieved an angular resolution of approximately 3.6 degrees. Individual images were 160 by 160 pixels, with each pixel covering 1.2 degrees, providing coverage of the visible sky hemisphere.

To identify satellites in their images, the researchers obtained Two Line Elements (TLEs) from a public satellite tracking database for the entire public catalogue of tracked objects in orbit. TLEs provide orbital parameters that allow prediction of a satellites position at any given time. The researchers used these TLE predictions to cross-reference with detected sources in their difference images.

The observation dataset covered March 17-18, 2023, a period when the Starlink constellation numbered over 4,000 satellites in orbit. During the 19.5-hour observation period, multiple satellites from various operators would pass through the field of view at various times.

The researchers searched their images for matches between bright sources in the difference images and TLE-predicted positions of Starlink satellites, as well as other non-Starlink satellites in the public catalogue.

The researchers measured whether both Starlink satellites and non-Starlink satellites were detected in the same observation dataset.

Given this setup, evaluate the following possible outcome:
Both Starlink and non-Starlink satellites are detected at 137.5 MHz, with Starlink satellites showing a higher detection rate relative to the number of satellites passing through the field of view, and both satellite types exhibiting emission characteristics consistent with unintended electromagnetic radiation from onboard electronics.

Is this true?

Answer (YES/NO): NO